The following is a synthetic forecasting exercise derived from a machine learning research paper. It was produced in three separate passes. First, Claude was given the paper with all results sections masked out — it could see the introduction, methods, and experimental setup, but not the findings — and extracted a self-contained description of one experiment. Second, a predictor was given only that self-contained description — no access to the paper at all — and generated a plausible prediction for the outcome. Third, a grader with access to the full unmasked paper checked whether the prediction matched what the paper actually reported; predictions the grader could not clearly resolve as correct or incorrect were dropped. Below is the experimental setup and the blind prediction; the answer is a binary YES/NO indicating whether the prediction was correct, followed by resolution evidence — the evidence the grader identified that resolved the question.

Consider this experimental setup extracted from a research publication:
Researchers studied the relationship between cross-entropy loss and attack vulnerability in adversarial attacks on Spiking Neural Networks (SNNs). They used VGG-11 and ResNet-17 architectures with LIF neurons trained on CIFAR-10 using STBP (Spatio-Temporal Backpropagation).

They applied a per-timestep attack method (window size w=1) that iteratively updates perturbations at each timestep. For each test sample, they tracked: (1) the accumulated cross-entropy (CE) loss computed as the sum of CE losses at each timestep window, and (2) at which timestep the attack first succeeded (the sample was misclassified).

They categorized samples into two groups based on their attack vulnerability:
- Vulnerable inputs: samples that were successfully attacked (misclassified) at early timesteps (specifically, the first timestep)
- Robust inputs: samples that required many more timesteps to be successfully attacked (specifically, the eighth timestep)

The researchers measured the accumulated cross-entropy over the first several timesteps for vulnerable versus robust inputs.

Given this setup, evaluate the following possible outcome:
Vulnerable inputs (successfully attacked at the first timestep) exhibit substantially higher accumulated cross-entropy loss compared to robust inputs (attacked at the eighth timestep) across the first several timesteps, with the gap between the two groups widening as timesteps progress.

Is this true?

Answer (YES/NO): YES